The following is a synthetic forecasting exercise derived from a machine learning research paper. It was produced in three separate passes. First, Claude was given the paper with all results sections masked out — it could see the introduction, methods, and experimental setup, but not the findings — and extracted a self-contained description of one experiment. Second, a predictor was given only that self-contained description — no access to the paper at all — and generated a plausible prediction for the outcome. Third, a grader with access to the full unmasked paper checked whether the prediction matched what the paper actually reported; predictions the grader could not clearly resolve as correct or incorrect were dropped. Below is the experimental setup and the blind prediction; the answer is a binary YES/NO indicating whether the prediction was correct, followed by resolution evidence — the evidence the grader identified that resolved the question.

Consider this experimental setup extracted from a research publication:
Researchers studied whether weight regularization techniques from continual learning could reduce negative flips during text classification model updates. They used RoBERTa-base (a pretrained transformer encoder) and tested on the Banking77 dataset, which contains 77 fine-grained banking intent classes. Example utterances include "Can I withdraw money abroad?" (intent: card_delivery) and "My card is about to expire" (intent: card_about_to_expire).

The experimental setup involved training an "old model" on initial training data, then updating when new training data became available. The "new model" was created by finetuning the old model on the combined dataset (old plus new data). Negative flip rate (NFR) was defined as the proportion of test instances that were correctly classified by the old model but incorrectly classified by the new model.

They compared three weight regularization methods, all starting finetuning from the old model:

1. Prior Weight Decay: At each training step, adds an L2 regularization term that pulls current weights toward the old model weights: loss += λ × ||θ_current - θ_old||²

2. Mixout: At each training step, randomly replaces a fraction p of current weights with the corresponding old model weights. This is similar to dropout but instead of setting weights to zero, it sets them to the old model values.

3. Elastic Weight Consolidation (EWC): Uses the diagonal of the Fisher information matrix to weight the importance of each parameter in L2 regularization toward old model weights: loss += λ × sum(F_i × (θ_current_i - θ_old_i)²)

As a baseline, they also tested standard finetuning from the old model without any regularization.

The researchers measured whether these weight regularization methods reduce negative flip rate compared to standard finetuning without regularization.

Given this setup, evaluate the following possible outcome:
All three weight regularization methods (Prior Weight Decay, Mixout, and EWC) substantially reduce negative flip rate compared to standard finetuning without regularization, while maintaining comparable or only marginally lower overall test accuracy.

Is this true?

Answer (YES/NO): NO